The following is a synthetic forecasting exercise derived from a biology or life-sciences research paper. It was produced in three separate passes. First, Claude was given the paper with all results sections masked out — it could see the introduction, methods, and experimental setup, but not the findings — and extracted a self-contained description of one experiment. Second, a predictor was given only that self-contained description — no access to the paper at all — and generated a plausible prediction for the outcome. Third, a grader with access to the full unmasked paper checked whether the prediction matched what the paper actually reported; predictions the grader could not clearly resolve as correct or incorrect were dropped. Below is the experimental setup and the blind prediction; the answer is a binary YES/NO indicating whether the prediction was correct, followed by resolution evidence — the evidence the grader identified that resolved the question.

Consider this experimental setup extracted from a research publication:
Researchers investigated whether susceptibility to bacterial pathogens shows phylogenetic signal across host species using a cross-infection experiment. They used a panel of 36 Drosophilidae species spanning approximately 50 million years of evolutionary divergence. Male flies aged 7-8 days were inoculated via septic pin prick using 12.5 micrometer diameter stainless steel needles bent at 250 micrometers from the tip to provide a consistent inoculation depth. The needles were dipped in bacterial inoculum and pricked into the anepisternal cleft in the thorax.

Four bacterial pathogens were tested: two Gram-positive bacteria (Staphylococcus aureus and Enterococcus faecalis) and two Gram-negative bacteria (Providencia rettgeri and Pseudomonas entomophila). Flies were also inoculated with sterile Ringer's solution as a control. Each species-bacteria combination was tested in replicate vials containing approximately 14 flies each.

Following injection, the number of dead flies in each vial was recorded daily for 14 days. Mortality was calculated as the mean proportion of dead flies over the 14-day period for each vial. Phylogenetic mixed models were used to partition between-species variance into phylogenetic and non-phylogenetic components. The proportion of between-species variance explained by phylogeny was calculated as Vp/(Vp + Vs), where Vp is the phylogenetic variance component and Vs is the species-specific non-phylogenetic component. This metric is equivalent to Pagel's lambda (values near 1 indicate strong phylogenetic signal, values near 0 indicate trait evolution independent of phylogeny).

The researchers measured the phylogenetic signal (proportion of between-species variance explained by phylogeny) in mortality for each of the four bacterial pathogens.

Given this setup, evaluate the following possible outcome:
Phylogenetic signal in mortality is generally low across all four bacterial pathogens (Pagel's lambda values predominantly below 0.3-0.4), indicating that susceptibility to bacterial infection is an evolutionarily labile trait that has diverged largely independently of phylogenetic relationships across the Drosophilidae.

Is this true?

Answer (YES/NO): NO